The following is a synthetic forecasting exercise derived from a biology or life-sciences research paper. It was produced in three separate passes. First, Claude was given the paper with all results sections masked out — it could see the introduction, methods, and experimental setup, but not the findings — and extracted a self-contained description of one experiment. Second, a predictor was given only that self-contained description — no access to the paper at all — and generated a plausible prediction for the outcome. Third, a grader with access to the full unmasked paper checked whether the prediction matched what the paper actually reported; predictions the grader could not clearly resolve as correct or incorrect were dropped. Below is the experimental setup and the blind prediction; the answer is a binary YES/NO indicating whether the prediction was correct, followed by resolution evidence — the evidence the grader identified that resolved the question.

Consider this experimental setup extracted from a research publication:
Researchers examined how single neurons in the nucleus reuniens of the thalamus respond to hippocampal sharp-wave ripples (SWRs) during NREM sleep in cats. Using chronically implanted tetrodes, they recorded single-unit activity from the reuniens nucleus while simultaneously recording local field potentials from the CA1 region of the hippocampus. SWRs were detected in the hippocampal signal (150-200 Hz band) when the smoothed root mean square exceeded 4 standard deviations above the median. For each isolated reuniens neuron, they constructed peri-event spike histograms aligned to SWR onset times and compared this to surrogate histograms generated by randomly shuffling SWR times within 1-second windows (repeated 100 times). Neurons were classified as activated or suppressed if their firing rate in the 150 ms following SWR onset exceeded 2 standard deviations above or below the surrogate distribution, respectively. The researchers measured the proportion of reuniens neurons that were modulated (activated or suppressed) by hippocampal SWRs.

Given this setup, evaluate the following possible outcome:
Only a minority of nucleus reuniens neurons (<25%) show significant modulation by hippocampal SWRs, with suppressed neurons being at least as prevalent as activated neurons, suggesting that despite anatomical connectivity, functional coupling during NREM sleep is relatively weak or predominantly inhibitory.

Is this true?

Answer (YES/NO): NO